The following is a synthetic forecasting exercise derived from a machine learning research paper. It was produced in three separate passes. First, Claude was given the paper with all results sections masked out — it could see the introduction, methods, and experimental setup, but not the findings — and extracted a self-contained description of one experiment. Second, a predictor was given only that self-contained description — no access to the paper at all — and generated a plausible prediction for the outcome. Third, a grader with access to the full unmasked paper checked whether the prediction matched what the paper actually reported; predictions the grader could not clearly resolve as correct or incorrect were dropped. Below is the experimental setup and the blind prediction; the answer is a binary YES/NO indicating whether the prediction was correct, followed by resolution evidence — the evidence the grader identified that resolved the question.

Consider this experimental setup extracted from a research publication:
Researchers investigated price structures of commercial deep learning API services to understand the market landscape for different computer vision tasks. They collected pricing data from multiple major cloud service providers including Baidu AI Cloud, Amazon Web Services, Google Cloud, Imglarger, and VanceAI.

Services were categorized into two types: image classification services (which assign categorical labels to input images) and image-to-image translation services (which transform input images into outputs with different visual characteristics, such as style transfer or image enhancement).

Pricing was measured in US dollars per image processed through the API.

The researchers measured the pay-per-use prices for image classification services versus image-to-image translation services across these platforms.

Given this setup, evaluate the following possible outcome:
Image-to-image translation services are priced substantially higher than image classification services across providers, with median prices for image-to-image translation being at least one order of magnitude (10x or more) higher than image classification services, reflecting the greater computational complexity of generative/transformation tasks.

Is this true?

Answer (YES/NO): YES